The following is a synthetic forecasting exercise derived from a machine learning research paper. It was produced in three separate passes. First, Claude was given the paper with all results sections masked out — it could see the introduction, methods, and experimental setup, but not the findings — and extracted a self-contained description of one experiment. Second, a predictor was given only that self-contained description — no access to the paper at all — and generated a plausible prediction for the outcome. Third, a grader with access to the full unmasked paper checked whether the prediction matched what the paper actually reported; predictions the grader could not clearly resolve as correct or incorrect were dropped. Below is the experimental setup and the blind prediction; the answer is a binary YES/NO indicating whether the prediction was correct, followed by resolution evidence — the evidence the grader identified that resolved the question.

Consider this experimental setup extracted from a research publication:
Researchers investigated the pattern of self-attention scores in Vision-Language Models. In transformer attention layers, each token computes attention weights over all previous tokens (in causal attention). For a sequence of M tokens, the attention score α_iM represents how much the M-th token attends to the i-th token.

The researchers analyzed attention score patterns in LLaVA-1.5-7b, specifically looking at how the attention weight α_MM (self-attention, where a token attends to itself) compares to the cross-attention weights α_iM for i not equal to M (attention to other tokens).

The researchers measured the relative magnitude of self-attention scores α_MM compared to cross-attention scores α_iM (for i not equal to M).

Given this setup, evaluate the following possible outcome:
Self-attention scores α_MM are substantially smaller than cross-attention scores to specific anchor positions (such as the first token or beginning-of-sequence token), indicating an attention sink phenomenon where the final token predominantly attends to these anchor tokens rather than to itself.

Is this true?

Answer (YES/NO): NO